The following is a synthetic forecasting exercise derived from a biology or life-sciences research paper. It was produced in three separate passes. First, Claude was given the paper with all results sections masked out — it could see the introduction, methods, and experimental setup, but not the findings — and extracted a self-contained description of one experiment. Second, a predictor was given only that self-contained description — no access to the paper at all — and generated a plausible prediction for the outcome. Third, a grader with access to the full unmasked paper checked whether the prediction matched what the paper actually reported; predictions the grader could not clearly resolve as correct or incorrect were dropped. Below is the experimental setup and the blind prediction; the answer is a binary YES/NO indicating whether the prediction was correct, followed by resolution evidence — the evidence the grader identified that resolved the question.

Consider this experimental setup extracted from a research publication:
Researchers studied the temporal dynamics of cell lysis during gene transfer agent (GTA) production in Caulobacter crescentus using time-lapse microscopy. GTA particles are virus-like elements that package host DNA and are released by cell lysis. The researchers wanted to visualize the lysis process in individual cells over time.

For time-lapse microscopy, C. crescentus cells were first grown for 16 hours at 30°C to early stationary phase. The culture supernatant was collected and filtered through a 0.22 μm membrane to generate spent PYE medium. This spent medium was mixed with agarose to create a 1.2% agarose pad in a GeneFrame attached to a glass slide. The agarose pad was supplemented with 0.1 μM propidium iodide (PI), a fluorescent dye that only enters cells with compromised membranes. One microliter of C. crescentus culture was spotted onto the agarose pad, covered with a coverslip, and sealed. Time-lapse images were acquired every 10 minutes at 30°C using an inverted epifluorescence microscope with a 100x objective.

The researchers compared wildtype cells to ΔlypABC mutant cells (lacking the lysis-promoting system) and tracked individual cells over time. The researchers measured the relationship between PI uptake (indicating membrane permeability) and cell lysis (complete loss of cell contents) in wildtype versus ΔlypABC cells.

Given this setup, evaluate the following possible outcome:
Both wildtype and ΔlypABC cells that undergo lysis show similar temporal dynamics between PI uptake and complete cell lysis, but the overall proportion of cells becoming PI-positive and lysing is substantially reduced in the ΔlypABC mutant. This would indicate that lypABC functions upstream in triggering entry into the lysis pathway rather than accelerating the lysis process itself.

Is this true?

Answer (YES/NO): NO